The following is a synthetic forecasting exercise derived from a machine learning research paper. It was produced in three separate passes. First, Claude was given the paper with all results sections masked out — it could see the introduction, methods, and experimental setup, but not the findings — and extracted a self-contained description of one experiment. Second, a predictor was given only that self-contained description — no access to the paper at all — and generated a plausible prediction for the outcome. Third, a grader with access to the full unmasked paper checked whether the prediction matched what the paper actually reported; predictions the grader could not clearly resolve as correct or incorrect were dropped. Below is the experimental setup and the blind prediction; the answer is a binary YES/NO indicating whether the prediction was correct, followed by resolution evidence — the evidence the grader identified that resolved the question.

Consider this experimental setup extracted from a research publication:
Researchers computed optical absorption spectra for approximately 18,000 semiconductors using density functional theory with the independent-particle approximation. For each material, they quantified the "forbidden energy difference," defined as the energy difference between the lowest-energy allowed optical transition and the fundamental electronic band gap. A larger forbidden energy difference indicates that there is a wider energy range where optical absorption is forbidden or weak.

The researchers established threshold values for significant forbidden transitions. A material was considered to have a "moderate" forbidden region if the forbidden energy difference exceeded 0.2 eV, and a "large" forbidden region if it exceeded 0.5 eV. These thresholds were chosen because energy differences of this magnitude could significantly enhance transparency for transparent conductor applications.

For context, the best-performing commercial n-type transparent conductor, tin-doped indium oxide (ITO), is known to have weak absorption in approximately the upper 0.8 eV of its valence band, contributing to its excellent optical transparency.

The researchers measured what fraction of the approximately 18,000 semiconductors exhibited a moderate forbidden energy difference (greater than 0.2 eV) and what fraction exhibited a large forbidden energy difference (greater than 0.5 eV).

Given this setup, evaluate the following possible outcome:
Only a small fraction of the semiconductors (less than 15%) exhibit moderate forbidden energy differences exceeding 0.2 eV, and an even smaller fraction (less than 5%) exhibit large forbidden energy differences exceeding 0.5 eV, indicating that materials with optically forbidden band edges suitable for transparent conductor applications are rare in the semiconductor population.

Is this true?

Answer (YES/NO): NO